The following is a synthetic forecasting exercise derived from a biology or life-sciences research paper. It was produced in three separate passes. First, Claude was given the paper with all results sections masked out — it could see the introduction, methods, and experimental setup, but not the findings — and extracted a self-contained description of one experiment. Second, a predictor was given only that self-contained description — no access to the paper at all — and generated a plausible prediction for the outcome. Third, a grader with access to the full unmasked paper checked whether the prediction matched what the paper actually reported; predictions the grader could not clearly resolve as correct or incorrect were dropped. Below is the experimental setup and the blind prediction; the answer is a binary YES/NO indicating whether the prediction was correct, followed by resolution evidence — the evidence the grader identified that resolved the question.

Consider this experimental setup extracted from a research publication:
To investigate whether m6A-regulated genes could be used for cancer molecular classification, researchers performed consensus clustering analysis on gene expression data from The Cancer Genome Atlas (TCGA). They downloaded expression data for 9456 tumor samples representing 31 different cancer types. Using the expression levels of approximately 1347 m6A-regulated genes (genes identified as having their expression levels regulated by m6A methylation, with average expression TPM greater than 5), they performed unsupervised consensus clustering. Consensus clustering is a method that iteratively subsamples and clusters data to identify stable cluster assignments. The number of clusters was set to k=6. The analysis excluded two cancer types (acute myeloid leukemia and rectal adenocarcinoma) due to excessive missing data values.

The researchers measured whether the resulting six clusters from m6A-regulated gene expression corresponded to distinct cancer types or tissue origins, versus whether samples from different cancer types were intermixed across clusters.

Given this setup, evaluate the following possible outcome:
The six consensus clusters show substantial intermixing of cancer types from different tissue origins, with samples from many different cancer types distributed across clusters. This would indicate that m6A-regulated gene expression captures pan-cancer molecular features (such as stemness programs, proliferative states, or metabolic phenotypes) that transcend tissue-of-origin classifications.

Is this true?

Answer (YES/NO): NO